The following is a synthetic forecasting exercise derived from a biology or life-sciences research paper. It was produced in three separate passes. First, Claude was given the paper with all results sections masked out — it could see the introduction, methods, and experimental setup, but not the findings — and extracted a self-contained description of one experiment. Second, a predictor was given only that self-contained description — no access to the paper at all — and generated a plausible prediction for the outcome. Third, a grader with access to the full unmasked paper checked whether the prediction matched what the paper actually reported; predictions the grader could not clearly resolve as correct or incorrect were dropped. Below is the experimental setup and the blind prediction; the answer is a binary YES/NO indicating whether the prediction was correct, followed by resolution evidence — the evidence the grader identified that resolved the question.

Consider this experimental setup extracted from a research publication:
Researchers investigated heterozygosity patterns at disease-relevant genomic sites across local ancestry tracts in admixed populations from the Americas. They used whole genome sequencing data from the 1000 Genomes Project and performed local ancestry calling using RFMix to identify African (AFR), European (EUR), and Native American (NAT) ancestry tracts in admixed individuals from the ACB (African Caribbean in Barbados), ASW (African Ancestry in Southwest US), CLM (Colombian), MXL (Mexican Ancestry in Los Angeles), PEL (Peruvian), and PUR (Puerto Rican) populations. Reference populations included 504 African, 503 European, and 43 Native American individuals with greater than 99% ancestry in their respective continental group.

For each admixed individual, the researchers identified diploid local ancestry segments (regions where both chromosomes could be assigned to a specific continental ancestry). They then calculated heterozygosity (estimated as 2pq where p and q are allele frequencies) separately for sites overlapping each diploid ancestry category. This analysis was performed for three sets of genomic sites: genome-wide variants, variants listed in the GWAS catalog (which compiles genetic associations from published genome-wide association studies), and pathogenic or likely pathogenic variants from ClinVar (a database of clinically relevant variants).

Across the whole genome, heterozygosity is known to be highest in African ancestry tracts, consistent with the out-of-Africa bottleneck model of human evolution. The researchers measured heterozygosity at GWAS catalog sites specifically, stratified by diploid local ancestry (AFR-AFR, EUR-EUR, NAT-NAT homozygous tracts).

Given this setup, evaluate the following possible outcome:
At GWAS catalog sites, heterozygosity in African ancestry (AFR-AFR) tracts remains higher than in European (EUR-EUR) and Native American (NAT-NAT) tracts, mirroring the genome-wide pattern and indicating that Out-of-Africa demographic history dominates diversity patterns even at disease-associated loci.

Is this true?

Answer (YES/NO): NO